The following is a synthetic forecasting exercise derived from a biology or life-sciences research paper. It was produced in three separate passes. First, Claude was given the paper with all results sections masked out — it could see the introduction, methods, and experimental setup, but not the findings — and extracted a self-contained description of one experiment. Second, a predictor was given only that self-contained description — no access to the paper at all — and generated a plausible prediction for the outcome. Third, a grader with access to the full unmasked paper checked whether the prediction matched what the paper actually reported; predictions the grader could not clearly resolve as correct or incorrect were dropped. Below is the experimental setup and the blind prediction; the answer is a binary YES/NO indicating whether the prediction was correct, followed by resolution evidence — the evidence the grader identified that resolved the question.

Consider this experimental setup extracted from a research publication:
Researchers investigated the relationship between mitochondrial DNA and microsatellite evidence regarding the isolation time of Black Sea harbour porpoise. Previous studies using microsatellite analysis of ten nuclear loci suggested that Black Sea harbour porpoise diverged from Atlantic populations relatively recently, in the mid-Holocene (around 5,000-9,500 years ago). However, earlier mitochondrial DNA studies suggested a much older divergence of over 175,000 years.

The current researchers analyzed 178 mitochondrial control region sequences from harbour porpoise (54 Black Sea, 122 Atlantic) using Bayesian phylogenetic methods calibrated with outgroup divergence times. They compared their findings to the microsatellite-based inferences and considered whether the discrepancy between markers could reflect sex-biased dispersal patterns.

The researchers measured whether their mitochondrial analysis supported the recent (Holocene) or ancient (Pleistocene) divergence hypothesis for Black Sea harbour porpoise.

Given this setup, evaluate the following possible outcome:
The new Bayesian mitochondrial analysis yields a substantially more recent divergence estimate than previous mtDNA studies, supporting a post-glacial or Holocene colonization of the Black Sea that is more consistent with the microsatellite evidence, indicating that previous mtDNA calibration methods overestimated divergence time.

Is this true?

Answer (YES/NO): NO